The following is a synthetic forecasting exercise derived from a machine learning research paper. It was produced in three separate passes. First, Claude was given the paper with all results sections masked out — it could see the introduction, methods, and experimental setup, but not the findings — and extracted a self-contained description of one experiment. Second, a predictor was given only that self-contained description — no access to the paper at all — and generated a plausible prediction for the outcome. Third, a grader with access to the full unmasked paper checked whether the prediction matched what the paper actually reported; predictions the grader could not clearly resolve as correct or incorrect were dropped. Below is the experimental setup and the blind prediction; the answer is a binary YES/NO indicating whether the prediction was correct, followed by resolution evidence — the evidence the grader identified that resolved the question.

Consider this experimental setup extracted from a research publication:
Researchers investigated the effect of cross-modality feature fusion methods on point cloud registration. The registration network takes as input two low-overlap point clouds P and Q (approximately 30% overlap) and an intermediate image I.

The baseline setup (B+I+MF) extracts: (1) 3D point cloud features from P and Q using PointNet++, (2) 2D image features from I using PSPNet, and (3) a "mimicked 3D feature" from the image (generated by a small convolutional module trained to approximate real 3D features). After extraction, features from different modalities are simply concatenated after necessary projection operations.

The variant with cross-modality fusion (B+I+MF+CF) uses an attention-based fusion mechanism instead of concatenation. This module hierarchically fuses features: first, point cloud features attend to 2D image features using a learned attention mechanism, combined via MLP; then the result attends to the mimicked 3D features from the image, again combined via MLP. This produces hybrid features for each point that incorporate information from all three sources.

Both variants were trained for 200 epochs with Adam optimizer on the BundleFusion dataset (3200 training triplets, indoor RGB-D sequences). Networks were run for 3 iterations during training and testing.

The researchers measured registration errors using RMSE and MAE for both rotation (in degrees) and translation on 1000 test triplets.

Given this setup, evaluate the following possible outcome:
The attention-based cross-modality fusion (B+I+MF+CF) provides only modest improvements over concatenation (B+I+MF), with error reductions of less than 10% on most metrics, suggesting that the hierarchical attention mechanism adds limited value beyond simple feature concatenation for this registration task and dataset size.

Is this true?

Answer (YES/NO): NO